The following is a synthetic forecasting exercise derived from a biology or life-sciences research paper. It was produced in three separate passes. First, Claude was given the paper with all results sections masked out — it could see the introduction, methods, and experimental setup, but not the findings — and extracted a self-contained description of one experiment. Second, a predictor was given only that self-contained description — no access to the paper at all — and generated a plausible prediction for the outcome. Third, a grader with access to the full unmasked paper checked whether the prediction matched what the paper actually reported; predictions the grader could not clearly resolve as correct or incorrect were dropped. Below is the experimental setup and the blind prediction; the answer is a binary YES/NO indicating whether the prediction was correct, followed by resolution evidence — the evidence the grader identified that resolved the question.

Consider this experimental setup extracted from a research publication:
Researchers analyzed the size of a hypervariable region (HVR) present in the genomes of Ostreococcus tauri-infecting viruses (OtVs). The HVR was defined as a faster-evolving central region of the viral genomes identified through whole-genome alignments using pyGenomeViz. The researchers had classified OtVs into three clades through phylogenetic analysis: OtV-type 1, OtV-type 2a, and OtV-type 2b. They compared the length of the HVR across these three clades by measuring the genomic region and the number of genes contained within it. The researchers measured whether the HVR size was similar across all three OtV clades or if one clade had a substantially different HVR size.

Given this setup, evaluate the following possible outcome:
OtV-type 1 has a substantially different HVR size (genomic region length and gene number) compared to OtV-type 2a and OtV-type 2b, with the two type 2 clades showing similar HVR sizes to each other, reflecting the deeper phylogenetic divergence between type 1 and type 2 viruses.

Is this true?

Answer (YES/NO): NO